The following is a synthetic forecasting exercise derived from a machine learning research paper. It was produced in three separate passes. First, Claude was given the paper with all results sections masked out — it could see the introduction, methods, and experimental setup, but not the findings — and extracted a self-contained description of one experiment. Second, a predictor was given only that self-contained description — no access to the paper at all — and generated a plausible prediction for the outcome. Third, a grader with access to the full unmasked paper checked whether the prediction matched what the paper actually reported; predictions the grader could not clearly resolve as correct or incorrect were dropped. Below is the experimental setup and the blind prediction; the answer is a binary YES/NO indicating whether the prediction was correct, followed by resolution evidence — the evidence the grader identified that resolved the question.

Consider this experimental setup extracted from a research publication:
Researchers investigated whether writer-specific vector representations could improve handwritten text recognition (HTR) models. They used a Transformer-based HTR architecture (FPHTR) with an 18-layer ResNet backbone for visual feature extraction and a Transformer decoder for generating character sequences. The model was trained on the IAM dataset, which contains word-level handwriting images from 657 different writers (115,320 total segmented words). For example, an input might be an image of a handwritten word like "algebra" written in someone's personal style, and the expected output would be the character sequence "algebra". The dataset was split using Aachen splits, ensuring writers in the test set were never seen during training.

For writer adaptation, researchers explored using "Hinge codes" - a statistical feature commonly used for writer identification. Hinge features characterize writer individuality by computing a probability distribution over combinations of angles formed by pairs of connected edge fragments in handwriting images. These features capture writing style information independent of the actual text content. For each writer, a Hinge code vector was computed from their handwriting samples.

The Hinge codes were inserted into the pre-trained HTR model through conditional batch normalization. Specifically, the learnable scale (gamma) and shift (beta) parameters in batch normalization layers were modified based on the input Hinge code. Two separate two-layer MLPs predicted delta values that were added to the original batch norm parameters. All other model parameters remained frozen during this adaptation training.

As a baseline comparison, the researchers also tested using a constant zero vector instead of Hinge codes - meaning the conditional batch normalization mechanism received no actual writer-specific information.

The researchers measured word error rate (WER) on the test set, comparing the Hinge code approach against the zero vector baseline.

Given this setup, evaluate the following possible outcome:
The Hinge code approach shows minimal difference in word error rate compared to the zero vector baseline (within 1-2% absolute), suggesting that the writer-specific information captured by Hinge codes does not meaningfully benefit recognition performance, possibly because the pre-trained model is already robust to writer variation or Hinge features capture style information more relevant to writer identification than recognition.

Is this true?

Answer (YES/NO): YES